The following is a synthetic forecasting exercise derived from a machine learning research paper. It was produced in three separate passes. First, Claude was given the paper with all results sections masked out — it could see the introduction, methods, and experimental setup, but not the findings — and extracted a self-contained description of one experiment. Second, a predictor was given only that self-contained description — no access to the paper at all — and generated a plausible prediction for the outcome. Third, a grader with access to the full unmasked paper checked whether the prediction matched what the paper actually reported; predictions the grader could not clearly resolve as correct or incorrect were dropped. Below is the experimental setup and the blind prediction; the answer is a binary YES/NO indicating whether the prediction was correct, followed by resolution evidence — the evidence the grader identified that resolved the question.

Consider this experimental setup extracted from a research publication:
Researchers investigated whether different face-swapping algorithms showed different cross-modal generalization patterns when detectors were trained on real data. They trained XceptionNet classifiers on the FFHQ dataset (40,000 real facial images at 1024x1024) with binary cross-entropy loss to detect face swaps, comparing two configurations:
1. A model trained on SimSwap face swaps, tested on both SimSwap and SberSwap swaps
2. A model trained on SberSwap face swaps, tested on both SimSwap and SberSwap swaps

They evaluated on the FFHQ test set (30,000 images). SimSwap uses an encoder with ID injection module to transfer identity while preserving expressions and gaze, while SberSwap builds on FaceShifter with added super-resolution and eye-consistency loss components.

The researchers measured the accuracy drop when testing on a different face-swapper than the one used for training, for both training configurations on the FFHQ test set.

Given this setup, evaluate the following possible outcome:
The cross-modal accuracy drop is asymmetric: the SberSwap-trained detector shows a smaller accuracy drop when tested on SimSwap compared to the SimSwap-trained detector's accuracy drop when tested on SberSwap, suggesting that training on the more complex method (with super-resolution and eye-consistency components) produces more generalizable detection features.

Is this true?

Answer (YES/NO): NO